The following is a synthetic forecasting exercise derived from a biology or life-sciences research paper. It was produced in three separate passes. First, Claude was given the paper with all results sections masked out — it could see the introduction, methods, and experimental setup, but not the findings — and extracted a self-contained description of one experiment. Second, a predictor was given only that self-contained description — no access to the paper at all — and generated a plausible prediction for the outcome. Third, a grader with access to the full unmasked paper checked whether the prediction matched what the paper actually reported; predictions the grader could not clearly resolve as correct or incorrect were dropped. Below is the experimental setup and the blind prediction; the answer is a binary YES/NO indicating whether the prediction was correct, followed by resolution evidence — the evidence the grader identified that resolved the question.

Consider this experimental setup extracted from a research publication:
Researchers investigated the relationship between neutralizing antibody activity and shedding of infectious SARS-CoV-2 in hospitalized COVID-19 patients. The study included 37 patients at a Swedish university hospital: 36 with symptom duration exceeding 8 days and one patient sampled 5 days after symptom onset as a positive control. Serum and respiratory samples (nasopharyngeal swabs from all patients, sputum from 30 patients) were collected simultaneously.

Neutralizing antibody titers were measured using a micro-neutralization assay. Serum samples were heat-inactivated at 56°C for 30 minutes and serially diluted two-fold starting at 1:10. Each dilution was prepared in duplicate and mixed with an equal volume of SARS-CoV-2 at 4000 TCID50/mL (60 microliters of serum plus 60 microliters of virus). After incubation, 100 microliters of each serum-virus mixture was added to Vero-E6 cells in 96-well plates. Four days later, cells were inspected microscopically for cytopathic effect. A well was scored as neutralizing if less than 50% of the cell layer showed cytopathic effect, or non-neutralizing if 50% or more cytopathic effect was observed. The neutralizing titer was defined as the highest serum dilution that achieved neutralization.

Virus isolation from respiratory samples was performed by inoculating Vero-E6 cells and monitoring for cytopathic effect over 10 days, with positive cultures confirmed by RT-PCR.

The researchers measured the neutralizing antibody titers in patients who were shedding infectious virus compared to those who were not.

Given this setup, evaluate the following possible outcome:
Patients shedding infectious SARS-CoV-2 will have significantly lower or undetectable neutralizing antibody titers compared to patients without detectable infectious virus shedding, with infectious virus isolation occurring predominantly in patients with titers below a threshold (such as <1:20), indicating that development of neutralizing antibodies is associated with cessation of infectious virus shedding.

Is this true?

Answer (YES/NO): YES